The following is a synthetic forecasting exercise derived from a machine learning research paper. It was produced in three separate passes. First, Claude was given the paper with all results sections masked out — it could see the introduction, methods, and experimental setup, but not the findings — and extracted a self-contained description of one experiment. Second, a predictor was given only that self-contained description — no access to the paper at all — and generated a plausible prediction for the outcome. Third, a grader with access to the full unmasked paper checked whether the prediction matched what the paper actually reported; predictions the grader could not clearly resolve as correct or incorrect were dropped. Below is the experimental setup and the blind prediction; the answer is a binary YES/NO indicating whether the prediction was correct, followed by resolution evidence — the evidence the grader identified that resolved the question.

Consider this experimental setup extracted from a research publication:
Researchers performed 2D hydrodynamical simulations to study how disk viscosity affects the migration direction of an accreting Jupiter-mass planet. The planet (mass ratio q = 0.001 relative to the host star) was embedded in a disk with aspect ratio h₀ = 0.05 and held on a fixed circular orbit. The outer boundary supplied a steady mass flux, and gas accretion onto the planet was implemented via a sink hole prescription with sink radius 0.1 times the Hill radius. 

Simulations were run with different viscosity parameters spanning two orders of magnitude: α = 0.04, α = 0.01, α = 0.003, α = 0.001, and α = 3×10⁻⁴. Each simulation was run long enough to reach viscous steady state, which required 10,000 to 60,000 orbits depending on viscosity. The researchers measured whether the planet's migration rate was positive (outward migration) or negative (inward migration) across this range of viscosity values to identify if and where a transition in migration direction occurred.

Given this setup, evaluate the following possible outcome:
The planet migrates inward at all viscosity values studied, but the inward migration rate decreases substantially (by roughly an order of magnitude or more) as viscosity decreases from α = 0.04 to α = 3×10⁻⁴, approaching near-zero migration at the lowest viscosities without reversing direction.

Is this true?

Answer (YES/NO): NO